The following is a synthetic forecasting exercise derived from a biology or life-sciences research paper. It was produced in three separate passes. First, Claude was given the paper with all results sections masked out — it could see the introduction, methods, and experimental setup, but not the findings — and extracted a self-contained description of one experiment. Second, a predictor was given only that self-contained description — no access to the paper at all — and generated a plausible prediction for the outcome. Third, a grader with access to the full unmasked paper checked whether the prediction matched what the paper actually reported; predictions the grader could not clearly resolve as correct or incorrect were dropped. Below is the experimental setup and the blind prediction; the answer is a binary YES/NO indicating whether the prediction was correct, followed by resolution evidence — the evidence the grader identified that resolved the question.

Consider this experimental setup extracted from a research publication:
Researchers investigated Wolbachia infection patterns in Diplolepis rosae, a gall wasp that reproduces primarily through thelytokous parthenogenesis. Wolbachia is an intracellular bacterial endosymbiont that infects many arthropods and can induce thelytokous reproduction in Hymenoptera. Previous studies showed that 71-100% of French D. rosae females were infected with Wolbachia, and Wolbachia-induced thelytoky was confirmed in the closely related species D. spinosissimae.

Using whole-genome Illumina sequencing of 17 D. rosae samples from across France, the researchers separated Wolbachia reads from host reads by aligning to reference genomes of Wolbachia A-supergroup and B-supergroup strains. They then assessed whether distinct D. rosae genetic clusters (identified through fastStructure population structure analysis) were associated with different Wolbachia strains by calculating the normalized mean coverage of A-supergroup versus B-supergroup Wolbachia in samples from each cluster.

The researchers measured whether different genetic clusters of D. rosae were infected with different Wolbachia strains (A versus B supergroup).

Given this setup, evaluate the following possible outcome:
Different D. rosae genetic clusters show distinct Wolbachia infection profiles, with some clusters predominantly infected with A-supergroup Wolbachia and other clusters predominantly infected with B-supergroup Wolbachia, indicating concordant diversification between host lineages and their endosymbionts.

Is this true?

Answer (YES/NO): NO